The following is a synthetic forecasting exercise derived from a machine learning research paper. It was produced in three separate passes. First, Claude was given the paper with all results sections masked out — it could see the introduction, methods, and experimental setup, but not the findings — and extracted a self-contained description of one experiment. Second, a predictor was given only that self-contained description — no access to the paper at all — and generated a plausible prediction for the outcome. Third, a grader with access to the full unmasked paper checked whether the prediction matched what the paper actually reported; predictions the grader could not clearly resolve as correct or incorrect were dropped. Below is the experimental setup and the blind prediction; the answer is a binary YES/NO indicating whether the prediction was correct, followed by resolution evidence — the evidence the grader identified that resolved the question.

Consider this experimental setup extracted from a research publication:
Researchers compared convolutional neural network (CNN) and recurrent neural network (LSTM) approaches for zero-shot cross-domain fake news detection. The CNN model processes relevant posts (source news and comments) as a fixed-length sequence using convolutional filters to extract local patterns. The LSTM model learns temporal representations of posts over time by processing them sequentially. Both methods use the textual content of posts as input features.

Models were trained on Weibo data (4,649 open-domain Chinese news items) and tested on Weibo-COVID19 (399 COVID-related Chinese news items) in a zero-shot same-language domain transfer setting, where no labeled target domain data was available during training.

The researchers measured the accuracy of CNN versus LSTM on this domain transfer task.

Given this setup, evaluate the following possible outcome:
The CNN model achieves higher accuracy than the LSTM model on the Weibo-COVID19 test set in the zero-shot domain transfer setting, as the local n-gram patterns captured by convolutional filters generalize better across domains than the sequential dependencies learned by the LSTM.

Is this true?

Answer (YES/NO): YES